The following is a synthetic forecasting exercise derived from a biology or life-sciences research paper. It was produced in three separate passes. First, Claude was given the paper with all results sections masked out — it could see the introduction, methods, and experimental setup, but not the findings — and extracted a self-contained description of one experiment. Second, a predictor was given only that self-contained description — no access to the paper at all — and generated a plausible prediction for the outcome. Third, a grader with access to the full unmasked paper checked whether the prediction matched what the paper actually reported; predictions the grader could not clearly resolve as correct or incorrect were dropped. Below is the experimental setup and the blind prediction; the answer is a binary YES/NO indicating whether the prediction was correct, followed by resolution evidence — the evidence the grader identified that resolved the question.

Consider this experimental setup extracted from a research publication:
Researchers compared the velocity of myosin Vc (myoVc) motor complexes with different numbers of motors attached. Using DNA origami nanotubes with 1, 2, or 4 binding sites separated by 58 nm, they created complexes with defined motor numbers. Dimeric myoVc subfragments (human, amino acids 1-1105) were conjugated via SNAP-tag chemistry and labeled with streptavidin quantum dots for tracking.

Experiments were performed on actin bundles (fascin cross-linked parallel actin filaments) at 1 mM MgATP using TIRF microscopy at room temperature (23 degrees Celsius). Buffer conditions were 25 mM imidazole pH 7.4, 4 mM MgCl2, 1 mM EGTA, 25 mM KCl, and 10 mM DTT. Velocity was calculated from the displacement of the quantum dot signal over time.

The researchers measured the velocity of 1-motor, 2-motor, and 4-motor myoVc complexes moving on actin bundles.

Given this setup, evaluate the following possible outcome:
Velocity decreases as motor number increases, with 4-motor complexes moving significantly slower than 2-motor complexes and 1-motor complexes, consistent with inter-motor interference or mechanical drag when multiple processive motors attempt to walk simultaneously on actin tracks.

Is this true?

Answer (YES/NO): NO